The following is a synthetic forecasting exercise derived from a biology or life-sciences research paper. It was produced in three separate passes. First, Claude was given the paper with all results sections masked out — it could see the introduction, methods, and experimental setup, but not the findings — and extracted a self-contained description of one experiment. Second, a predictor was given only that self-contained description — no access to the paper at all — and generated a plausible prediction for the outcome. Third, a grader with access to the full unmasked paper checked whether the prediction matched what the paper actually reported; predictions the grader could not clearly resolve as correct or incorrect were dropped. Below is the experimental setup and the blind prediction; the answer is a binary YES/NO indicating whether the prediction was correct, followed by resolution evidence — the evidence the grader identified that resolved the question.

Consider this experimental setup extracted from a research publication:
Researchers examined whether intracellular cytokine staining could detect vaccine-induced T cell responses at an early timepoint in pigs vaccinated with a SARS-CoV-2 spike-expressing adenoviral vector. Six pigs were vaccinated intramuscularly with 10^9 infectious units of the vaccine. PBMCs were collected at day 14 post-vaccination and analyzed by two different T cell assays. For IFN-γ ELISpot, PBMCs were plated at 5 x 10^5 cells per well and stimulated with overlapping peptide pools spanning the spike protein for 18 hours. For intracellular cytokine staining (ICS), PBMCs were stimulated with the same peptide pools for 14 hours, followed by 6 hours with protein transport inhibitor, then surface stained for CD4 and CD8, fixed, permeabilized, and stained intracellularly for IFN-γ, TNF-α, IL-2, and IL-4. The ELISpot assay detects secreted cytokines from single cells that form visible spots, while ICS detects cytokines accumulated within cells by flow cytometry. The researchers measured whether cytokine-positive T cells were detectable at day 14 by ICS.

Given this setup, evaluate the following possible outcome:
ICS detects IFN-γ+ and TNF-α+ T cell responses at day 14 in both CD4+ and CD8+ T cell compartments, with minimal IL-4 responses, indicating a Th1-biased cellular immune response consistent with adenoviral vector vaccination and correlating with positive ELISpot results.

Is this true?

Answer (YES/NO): YES